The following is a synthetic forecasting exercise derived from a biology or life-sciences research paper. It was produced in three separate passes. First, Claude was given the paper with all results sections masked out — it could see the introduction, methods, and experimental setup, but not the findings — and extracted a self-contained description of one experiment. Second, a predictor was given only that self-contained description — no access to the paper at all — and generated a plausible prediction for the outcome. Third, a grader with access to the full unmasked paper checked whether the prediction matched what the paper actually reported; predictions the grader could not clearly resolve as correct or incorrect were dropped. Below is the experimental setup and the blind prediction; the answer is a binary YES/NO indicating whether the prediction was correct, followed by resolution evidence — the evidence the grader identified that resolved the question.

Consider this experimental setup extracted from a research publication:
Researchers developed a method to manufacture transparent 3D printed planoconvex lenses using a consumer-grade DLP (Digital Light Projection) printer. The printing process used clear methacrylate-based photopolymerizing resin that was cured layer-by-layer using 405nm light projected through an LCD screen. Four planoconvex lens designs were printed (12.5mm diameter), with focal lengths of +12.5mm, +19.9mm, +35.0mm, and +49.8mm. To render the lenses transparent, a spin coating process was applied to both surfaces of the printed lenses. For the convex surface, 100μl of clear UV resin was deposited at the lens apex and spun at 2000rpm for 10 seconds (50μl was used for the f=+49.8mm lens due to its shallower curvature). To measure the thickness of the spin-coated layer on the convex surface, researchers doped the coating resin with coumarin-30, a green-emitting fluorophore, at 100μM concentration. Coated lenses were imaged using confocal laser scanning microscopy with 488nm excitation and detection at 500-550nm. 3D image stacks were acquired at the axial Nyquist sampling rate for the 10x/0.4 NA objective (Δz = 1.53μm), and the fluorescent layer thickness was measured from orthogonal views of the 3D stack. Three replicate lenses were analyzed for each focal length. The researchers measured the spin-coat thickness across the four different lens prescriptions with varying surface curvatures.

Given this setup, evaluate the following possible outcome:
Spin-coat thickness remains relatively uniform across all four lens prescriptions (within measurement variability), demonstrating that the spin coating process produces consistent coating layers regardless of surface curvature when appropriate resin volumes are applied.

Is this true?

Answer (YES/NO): NO